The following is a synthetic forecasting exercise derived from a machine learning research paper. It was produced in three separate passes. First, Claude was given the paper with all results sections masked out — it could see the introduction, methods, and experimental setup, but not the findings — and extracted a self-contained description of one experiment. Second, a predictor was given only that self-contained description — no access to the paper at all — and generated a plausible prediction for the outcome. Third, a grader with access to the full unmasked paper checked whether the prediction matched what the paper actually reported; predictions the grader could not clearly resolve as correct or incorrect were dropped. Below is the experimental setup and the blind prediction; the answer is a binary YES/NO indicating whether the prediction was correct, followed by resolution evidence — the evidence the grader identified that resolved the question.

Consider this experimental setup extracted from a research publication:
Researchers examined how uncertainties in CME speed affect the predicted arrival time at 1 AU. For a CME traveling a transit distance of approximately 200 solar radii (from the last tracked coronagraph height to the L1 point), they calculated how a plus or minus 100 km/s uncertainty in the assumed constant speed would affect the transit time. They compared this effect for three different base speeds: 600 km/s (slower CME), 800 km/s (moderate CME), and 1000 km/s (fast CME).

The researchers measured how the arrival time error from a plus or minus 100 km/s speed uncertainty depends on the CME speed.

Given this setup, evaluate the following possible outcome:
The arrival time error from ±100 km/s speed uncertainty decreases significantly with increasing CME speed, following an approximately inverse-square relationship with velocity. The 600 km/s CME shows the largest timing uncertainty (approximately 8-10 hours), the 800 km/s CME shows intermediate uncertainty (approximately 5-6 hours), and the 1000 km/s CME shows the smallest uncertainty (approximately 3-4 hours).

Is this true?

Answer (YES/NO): NO